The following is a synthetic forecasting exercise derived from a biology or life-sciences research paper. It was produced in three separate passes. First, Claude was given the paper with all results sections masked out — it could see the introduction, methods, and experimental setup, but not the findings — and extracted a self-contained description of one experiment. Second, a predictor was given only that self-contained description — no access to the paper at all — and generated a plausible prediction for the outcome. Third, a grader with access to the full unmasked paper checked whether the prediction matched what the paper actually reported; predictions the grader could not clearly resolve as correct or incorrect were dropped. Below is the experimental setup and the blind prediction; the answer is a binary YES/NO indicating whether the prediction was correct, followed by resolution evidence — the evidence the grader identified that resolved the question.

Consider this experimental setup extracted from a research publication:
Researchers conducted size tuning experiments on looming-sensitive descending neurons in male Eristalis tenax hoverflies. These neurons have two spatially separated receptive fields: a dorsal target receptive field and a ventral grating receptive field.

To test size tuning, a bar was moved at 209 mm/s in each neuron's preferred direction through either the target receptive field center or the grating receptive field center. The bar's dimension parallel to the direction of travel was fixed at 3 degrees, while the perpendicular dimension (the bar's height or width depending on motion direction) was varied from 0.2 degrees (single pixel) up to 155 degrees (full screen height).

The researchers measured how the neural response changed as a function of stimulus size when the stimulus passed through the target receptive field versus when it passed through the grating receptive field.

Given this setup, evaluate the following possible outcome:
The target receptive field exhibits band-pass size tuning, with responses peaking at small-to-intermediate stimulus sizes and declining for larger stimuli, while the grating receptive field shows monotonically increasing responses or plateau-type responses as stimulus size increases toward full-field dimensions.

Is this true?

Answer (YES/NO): YES